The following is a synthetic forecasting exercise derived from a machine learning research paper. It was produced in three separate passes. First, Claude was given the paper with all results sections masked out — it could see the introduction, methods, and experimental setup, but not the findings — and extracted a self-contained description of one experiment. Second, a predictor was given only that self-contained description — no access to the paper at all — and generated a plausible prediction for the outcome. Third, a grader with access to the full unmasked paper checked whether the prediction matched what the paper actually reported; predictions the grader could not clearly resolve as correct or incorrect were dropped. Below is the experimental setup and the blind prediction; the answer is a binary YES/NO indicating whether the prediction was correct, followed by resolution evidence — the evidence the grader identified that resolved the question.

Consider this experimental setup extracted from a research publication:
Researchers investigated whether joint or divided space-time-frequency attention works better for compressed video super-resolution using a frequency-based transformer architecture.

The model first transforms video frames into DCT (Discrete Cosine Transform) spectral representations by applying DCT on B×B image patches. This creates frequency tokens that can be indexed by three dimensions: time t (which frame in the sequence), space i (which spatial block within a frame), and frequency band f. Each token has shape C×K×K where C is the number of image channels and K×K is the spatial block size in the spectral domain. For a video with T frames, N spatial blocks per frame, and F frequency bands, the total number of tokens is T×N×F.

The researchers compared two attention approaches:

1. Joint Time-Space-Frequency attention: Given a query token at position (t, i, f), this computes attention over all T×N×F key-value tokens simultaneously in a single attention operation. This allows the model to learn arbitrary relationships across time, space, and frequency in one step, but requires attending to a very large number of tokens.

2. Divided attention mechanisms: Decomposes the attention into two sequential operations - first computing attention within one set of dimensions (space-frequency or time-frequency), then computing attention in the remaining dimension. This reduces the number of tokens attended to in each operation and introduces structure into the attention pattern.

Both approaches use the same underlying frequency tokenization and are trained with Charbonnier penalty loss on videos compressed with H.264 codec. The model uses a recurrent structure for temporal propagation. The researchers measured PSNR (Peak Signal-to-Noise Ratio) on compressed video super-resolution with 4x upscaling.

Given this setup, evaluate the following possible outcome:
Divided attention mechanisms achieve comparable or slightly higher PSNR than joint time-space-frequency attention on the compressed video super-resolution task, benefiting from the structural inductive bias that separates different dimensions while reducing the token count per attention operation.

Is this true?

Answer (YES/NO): YES